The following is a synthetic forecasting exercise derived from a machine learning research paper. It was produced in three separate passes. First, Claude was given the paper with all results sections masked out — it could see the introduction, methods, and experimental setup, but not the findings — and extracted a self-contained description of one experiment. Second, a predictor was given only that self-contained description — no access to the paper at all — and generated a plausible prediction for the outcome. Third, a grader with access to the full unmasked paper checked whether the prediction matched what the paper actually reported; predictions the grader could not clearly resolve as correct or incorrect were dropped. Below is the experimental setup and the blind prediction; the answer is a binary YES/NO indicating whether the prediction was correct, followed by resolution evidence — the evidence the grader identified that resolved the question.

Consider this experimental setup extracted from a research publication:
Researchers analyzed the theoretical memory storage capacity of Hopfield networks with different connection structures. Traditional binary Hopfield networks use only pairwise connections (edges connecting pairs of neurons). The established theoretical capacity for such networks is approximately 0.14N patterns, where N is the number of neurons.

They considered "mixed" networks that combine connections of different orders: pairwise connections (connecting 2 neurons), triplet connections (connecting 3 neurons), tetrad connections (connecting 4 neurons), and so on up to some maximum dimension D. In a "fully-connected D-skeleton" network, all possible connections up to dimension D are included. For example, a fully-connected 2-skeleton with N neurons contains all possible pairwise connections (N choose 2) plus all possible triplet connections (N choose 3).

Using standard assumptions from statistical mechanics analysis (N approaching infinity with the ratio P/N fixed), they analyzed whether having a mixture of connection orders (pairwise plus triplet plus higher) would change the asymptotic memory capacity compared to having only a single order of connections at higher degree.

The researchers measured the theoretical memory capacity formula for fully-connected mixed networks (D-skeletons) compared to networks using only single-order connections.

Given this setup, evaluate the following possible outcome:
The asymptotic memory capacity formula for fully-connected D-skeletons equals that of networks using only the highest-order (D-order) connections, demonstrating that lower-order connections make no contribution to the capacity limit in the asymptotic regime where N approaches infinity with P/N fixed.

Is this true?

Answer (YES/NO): NO